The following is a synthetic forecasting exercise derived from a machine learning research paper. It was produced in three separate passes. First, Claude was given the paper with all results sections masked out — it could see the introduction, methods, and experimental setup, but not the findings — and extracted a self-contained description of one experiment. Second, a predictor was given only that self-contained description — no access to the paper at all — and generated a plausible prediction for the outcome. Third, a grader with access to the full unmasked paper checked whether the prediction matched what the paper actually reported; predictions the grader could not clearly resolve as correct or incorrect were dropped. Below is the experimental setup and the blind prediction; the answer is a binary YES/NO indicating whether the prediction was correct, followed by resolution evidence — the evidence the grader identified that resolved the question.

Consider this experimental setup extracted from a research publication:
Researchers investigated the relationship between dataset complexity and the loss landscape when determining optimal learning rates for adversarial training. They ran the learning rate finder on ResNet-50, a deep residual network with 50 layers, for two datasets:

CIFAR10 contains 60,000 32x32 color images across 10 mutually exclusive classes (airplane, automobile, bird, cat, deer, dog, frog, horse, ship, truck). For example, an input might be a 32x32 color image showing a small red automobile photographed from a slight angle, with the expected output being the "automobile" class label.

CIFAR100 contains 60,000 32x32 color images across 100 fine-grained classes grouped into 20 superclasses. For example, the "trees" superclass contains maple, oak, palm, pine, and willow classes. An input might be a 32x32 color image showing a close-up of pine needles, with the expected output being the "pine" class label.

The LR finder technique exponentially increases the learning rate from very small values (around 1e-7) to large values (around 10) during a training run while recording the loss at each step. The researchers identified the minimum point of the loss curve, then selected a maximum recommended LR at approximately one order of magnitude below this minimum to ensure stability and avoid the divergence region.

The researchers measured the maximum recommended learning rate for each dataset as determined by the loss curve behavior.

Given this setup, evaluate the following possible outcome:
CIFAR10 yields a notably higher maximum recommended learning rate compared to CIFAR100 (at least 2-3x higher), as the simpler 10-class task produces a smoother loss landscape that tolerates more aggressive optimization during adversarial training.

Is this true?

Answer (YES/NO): NO